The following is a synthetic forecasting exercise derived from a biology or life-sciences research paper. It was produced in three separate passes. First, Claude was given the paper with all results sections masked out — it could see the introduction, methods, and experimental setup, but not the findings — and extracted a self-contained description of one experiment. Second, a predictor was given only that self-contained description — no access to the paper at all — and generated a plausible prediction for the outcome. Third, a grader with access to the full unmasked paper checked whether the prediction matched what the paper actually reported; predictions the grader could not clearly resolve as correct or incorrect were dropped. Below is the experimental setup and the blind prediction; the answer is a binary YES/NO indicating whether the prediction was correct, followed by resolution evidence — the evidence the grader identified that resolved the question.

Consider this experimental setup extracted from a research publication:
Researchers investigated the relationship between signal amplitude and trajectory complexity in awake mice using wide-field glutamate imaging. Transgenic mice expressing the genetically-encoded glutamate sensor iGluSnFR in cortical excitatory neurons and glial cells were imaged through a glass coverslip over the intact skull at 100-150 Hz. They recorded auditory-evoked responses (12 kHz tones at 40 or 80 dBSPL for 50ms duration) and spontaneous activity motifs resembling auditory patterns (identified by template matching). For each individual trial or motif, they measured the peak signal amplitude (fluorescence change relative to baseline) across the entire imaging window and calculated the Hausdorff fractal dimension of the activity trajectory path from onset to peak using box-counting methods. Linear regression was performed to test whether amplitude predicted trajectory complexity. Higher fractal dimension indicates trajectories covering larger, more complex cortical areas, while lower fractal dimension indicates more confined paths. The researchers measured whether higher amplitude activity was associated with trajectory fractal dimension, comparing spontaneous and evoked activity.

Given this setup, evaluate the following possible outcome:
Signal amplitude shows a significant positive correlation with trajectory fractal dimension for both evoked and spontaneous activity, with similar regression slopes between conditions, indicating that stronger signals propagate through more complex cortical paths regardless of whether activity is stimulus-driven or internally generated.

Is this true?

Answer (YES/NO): NO